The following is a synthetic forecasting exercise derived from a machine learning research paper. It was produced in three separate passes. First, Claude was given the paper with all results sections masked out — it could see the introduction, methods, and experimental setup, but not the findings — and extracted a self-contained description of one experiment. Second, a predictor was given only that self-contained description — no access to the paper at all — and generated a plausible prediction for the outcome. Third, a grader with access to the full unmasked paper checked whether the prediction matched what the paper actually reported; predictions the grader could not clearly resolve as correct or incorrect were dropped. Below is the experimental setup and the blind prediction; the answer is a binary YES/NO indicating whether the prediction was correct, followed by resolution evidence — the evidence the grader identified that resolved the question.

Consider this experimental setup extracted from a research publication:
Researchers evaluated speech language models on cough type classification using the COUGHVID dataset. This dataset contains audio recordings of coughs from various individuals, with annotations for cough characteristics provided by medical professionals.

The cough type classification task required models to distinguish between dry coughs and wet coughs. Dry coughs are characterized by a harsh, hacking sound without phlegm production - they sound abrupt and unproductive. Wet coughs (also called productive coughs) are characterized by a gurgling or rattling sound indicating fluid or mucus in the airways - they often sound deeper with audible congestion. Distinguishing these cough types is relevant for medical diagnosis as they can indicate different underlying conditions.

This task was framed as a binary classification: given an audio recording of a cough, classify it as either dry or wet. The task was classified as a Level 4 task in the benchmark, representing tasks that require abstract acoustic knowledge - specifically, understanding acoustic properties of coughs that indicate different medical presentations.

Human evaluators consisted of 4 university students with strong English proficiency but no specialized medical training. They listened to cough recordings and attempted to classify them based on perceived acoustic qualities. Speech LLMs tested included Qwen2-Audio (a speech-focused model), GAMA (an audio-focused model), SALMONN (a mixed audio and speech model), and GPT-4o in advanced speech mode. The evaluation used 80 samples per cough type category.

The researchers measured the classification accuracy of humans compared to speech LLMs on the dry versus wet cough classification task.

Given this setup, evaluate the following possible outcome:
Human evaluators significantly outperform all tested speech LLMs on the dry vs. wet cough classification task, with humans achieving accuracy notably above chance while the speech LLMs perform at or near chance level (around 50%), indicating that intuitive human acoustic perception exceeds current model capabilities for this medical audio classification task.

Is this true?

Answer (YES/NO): NO